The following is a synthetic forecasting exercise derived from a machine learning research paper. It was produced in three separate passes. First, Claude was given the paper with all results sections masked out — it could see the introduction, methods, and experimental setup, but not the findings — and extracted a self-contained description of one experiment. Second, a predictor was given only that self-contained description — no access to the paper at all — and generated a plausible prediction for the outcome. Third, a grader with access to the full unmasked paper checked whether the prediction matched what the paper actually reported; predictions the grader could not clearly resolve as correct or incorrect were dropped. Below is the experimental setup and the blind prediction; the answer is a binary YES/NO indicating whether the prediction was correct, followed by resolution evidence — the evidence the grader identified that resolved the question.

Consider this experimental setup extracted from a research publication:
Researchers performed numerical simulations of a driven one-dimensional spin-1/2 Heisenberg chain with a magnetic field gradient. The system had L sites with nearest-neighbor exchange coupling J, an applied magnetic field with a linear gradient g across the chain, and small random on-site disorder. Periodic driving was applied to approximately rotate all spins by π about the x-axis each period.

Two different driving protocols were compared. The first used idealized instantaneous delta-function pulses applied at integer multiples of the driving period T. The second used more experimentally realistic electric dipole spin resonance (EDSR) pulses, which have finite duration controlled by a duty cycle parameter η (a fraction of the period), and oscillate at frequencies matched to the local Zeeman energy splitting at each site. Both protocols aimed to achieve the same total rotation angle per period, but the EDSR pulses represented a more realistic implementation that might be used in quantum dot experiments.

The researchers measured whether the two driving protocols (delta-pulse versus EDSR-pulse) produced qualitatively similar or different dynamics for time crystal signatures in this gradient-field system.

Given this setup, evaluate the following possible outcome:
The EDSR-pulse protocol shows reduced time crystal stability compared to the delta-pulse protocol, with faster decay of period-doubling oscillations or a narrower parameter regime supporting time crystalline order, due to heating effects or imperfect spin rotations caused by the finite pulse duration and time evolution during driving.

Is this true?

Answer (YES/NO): YES